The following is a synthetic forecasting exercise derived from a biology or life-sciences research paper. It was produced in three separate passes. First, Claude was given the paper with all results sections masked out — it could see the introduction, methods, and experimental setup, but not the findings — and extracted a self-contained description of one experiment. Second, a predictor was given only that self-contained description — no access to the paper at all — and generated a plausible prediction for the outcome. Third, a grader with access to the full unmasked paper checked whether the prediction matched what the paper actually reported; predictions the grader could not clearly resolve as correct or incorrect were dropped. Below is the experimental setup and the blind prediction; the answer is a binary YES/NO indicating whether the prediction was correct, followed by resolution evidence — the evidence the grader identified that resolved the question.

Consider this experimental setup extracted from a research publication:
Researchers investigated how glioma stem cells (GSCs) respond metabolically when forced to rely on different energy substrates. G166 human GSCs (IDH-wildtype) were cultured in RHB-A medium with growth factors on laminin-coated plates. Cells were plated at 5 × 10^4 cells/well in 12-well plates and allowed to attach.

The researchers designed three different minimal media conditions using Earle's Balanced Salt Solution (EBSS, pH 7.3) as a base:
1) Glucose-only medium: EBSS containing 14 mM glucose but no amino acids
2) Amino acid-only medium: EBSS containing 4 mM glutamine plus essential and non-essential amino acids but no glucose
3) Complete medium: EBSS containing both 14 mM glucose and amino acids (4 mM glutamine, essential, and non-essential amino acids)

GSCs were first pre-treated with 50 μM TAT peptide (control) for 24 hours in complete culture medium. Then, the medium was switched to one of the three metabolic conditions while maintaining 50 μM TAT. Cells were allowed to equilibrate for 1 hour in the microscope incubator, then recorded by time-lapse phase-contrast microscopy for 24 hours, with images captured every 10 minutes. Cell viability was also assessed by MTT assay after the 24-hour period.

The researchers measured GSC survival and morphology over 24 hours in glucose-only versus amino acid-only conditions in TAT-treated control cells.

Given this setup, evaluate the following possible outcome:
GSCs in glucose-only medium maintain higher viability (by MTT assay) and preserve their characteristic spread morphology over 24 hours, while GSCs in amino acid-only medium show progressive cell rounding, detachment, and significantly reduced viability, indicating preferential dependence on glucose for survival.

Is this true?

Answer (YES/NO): NO